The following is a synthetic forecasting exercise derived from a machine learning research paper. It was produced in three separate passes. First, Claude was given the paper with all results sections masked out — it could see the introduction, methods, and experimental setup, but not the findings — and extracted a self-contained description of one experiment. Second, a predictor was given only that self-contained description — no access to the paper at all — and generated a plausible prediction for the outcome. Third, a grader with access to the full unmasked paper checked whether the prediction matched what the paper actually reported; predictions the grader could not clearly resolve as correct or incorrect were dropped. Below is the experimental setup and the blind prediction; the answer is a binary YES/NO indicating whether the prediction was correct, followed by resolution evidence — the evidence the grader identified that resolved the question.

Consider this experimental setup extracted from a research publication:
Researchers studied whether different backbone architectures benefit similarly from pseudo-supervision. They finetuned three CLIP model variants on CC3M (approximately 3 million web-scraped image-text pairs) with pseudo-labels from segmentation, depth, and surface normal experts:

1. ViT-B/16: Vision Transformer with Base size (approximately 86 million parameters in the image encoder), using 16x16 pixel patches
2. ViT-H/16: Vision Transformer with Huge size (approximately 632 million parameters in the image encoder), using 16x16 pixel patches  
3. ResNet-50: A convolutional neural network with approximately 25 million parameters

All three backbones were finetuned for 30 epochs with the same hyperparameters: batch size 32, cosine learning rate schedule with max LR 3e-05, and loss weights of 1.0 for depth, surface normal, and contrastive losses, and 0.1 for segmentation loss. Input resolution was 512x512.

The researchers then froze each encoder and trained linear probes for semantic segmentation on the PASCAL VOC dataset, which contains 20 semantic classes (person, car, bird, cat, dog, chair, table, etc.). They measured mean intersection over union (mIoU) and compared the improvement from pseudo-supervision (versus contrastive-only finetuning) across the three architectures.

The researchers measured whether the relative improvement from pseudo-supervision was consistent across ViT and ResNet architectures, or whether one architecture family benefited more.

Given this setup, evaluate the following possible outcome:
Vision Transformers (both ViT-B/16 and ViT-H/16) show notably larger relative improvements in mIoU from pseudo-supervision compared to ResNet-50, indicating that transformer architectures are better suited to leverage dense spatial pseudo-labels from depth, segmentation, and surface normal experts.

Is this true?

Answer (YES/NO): YES